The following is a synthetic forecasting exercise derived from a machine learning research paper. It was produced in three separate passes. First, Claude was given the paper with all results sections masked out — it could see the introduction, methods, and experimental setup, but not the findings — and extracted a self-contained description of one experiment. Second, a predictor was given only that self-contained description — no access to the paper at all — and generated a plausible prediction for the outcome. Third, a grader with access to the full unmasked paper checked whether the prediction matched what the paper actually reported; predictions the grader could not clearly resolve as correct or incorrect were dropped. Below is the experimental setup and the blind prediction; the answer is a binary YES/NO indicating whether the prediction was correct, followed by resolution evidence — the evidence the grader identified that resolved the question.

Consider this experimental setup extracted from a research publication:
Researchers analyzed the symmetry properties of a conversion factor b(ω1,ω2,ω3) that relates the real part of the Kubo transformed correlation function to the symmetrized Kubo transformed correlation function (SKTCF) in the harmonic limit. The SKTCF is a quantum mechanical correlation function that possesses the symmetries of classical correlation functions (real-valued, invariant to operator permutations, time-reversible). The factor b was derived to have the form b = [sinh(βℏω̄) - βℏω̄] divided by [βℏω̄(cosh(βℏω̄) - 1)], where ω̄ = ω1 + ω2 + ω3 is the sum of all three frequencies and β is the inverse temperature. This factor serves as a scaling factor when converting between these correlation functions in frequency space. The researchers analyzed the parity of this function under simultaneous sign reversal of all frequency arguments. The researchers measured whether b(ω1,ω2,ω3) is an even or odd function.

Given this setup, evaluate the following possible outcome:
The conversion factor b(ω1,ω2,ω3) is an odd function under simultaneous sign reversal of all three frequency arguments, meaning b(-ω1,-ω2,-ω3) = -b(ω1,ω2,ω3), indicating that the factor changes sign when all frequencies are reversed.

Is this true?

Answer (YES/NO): NO